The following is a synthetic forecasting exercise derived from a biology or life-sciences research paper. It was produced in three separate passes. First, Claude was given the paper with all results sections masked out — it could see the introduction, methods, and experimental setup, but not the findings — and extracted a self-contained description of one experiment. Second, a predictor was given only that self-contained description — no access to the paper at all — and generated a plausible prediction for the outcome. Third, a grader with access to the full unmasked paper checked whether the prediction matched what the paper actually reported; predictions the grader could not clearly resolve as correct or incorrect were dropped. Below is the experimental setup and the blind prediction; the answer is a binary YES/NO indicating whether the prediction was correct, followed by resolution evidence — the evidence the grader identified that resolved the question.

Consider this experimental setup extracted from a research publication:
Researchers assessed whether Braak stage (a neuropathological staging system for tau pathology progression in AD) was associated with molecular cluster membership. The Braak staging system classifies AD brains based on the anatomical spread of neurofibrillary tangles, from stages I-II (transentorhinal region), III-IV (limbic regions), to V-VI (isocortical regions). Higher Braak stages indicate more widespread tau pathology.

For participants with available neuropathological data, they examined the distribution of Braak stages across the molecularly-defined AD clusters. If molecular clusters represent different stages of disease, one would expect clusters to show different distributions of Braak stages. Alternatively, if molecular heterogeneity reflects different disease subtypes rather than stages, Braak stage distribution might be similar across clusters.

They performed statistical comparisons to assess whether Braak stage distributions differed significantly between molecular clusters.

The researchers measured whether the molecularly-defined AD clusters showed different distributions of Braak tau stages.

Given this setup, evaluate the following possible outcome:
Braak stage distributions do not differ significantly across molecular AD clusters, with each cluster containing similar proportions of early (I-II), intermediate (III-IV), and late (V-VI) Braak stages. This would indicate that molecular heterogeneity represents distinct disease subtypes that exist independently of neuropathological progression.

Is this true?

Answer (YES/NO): NO